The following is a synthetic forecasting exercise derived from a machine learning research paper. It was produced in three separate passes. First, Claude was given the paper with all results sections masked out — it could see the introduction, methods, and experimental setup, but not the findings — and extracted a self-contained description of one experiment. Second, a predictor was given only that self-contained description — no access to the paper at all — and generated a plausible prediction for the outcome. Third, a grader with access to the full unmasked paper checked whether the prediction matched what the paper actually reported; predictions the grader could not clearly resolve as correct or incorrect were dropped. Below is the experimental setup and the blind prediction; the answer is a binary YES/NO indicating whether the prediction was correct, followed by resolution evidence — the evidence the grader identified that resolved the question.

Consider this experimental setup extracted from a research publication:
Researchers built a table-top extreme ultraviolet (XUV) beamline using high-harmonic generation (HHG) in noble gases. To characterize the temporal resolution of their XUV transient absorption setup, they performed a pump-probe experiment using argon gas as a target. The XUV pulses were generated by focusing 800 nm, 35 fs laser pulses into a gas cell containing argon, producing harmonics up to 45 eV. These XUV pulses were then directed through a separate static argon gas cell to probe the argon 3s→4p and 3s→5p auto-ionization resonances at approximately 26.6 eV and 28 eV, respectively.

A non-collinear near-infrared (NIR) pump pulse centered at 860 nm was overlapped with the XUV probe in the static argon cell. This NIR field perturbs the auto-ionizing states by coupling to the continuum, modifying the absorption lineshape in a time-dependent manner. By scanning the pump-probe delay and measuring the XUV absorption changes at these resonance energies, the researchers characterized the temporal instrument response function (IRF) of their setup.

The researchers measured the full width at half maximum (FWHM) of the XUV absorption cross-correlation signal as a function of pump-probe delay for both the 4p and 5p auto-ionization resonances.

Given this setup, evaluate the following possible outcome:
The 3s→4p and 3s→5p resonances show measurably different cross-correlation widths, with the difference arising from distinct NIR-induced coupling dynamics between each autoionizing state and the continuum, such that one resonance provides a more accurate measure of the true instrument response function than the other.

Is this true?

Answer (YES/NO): NO